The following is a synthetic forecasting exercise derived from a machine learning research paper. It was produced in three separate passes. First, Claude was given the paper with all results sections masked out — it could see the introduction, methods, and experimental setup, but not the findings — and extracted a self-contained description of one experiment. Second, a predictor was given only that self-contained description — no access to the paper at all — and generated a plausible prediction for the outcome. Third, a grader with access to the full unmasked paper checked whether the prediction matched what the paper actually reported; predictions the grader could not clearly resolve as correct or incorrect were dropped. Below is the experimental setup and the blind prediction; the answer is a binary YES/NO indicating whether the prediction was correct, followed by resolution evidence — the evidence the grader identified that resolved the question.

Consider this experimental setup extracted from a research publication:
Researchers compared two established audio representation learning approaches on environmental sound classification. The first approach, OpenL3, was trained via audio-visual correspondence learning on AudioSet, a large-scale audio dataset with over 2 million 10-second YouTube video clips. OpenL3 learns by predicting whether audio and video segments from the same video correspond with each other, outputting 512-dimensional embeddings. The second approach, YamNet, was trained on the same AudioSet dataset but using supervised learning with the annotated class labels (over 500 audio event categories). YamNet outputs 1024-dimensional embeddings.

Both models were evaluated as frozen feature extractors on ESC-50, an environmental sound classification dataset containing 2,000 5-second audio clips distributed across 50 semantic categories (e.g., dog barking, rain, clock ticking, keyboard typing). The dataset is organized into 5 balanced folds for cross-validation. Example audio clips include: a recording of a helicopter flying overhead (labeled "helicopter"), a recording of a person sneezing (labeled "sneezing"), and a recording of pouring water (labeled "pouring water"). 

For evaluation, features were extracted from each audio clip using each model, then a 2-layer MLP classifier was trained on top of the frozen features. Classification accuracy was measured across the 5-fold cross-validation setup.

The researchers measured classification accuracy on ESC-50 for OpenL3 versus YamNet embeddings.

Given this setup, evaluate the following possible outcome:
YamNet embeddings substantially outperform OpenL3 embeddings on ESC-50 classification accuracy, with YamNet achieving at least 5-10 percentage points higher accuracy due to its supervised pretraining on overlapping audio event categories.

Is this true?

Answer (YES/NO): YES